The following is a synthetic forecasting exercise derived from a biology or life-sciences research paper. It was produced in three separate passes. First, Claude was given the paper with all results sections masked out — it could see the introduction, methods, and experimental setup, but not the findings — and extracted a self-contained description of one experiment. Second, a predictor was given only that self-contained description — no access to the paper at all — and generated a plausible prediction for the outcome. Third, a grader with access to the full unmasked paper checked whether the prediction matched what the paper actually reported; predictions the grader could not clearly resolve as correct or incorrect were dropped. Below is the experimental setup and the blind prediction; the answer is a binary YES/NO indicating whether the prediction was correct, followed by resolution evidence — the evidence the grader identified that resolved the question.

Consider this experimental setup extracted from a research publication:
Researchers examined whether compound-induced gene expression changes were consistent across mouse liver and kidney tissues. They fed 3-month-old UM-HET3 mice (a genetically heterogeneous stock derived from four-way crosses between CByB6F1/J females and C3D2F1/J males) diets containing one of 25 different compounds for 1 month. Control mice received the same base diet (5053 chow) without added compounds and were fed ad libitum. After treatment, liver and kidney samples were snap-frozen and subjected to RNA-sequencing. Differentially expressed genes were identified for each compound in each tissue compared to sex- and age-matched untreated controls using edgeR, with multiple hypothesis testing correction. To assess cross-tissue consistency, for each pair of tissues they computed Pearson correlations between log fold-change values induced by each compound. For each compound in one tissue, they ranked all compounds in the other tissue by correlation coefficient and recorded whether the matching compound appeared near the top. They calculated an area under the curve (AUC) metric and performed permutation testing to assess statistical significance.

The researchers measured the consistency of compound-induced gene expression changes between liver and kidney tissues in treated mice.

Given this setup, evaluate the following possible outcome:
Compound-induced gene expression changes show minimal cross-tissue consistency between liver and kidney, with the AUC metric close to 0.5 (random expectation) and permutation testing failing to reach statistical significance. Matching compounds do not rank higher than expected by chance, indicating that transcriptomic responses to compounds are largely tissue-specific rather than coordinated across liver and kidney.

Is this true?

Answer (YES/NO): NO